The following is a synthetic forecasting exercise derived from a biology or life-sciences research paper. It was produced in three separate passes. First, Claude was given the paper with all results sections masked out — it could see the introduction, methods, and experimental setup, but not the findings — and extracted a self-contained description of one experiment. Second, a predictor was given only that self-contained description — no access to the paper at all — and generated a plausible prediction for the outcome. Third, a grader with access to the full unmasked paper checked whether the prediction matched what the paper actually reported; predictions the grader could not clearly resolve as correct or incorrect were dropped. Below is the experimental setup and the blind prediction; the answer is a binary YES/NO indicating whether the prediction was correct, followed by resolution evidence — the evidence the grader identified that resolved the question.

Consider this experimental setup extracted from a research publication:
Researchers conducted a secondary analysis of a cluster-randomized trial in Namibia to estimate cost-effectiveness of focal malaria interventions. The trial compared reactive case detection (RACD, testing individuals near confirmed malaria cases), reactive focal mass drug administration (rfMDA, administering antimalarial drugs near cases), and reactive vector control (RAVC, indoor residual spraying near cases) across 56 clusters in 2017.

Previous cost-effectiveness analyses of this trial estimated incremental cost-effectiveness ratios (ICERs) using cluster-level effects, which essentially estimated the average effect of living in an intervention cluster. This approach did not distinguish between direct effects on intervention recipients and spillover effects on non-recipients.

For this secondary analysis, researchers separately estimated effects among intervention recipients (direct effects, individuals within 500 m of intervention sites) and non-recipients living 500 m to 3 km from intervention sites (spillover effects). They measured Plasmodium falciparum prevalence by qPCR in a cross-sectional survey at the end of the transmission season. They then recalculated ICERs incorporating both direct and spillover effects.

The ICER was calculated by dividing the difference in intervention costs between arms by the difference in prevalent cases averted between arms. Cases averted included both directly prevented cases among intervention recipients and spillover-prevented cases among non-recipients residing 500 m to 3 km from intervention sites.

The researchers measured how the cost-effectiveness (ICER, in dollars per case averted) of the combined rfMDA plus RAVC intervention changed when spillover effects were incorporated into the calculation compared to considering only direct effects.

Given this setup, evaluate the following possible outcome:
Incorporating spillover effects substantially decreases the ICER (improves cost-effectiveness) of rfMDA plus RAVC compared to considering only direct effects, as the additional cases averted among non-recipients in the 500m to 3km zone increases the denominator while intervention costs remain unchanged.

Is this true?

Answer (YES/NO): YES